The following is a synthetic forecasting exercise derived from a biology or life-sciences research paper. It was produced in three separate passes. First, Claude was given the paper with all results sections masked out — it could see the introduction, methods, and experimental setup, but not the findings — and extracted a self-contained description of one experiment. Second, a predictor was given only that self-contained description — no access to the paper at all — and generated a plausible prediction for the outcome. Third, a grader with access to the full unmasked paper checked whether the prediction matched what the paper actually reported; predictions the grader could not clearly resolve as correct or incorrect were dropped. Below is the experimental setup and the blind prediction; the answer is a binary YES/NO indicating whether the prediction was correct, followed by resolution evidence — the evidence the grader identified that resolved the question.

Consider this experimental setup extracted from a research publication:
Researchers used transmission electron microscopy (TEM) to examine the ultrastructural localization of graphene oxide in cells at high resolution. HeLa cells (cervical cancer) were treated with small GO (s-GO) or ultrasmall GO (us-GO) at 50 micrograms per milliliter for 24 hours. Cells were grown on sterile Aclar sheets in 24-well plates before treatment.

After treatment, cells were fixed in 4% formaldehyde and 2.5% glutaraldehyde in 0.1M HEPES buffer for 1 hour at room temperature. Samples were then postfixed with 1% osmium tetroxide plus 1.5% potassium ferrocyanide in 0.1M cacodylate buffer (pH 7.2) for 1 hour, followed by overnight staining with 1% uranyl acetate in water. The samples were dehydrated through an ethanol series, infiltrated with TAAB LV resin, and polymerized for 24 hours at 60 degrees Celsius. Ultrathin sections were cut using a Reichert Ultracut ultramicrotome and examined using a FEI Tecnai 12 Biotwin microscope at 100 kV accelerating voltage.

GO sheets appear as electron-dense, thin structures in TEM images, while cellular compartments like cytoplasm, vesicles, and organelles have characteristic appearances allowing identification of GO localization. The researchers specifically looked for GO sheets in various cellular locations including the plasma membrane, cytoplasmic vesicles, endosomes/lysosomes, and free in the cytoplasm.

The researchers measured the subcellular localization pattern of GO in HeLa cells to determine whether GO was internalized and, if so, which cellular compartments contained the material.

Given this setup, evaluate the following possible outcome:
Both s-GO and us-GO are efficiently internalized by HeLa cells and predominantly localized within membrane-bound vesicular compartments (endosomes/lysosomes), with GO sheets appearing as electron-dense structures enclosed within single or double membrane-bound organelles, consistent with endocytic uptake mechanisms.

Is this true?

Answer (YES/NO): NO